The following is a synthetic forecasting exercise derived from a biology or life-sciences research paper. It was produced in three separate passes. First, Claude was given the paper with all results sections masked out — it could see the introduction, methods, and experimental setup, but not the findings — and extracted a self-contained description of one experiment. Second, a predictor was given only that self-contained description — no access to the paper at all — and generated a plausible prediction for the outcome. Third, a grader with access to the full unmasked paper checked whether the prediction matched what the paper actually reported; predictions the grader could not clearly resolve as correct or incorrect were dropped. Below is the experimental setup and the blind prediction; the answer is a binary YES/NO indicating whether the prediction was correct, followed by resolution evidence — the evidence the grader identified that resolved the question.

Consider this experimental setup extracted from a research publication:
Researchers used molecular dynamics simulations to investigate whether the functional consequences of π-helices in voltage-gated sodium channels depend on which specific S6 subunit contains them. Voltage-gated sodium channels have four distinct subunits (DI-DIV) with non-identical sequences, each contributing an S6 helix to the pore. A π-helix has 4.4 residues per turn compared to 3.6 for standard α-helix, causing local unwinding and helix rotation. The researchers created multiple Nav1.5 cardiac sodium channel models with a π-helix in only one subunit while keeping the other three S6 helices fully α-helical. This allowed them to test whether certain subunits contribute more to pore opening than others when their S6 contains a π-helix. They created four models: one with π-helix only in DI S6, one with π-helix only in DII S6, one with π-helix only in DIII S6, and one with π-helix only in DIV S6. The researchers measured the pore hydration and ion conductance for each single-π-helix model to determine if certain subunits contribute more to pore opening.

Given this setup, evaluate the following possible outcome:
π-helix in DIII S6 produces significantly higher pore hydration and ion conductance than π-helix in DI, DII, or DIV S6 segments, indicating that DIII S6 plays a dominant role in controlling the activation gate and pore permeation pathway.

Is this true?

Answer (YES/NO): NO